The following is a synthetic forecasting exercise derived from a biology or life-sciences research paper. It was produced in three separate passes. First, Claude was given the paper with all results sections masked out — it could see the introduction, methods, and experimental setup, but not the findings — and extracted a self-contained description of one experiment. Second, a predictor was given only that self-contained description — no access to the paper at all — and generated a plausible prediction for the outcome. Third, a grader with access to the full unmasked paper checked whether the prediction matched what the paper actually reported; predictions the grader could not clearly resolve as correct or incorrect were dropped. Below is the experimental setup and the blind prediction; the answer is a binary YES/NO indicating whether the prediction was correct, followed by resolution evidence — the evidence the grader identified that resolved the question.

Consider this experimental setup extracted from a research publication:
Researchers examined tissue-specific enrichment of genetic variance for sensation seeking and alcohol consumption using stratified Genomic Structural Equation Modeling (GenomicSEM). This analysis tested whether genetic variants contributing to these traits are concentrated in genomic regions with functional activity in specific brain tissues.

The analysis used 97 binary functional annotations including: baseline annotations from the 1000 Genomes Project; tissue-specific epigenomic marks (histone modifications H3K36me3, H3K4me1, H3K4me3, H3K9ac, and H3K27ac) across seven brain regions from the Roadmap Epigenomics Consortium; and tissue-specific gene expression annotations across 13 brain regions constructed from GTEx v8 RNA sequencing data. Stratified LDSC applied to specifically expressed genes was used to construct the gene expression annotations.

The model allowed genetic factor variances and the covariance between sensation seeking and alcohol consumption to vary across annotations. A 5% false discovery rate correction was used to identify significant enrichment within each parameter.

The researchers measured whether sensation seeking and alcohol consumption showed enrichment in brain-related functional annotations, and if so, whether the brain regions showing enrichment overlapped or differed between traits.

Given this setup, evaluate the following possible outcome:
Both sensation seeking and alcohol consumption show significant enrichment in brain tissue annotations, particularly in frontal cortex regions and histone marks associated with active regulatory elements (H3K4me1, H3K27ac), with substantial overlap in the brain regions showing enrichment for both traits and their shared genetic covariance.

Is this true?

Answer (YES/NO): YES